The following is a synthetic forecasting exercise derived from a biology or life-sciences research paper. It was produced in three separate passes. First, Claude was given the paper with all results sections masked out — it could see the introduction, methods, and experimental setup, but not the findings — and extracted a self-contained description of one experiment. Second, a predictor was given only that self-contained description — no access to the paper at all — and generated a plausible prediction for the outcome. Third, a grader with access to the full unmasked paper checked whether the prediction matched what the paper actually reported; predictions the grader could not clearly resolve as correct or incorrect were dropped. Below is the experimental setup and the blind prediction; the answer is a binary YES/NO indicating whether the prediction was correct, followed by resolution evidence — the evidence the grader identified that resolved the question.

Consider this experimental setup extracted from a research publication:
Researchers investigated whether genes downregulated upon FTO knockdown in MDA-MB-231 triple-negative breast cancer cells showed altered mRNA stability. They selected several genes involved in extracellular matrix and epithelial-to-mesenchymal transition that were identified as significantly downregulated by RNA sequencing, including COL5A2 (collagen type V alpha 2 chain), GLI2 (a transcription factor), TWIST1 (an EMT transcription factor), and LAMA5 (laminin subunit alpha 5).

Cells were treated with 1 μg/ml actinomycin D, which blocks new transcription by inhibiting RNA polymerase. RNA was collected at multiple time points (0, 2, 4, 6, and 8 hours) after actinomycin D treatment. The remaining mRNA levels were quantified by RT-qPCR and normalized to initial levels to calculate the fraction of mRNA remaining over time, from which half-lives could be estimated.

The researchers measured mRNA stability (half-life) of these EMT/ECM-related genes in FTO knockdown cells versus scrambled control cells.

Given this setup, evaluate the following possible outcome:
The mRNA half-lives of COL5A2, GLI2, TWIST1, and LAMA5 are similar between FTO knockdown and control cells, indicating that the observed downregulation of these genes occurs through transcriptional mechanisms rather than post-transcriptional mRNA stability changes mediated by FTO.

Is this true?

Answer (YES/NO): YES